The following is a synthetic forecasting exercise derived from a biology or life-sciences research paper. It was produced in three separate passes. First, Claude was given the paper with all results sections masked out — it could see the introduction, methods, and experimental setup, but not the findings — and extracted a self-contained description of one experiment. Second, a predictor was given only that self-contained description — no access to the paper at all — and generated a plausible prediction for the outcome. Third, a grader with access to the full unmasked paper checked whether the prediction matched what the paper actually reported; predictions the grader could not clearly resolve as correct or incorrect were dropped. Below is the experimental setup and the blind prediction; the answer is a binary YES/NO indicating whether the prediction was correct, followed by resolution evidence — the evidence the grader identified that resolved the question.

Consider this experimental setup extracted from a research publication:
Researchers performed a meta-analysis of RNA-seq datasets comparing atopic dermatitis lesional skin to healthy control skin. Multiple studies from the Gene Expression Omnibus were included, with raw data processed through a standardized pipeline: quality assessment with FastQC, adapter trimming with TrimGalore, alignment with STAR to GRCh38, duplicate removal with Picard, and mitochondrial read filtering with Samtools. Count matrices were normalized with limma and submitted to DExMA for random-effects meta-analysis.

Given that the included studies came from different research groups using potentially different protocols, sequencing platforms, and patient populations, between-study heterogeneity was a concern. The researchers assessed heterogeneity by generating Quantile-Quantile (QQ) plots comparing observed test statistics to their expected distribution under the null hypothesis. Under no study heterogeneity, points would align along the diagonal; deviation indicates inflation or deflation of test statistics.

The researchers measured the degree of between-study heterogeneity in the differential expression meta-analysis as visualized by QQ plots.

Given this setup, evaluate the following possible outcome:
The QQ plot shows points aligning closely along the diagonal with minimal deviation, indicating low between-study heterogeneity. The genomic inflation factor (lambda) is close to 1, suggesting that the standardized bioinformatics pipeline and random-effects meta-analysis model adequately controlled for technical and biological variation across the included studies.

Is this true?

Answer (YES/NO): NO